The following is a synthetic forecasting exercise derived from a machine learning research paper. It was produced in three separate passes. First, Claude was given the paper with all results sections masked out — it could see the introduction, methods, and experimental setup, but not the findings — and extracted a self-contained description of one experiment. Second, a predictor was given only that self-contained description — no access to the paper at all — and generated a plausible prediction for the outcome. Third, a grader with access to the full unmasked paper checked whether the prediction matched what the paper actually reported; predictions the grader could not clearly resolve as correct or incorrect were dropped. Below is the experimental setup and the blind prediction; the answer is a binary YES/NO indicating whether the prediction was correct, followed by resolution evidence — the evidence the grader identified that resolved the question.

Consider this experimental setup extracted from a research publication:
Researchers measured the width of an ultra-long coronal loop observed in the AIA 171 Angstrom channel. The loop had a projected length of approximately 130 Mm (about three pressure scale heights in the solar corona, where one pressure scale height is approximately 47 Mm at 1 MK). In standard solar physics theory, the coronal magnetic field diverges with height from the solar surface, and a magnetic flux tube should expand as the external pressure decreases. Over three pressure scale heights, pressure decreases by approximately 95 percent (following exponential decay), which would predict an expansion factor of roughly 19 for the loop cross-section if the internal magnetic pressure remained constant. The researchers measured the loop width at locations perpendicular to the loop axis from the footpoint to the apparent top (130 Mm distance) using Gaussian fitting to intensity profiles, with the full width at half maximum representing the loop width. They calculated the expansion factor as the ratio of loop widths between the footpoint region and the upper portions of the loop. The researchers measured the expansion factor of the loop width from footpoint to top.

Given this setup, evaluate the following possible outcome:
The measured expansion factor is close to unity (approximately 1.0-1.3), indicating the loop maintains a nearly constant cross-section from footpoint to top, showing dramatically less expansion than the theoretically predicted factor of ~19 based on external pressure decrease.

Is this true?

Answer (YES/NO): NO